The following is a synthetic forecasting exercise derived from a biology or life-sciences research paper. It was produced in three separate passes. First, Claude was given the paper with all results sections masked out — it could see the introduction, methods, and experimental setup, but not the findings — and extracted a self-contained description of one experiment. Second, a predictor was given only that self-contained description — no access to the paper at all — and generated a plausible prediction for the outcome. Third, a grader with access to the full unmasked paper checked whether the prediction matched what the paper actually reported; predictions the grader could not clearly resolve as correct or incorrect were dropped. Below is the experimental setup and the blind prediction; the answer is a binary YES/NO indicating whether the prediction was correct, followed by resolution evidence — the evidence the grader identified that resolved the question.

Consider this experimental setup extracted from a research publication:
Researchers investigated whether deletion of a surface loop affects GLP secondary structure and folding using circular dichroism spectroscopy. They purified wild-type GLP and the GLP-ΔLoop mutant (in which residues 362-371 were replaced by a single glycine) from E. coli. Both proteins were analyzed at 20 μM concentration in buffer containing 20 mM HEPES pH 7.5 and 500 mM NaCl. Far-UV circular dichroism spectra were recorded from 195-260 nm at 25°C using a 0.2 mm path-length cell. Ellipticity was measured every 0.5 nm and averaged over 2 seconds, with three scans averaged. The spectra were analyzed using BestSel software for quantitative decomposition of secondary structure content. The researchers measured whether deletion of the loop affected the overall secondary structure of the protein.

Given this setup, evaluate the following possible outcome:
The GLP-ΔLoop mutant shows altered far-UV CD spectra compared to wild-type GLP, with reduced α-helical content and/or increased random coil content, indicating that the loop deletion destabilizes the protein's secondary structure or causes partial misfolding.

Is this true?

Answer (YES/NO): NO